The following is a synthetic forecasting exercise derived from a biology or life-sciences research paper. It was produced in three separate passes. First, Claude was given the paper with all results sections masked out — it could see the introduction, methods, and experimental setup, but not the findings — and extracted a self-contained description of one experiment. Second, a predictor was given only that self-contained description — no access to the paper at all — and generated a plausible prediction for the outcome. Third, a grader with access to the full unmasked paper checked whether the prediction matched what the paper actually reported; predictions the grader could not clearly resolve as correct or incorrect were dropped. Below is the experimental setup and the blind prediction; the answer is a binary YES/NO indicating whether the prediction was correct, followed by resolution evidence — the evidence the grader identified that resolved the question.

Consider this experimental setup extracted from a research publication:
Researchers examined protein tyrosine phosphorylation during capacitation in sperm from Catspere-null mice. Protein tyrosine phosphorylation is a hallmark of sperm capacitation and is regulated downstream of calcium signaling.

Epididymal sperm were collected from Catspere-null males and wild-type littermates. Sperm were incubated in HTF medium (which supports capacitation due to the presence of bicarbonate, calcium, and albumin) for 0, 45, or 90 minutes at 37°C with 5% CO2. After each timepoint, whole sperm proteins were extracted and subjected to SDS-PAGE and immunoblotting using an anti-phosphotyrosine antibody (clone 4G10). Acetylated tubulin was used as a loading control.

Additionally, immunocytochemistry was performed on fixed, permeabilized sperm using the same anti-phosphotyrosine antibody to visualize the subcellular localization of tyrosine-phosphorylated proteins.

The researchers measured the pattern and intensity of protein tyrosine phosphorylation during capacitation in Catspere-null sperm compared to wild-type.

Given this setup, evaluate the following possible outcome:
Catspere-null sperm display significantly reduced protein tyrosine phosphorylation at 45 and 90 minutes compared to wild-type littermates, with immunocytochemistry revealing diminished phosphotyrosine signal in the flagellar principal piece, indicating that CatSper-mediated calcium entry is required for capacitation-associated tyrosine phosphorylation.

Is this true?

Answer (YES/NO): NO